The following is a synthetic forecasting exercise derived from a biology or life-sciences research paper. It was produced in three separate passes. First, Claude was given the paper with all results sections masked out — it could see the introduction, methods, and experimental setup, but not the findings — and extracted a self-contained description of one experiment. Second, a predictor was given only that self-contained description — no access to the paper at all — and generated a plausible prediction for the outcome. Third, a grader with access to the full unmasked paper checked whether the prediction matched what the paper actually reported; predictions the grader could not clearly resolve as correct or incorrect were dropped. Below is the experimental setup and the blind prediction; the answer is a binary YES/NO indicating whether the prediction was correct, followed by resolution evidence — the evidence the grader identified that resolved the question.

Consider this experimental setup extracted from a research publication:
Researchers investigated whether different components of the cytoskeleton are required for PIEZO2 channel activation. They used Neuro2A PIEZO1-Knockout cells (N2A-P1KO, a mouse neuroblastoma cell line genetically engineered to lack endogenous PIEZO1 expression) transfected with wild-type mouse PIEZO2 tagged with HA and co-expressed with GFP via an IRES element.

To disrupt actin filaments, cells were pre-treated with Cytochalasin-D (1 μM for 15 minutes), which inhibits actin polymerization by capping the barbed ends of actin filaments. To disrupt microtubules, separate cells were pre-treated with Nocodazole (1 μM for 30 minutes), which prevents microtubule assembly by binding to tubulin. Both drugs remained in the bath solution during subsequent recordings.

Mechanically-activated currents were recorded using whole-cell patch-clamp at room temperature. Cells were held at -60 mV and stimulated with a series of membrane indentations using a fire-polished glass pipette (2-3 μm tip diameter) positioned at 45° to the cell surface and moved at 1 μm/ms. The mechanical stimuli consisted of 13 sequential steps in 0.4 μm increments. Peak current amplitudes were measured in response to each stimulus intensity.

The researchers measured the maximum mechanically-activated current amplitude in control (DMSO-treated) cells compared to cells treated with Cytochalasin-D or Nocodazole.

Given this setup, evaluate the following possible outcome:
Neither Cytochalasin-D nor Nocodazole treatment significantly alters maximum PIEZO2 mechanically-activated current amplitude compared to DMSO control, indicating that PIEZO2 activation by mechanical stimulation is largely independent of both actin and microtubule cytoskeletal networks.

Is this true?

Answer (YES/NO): NO